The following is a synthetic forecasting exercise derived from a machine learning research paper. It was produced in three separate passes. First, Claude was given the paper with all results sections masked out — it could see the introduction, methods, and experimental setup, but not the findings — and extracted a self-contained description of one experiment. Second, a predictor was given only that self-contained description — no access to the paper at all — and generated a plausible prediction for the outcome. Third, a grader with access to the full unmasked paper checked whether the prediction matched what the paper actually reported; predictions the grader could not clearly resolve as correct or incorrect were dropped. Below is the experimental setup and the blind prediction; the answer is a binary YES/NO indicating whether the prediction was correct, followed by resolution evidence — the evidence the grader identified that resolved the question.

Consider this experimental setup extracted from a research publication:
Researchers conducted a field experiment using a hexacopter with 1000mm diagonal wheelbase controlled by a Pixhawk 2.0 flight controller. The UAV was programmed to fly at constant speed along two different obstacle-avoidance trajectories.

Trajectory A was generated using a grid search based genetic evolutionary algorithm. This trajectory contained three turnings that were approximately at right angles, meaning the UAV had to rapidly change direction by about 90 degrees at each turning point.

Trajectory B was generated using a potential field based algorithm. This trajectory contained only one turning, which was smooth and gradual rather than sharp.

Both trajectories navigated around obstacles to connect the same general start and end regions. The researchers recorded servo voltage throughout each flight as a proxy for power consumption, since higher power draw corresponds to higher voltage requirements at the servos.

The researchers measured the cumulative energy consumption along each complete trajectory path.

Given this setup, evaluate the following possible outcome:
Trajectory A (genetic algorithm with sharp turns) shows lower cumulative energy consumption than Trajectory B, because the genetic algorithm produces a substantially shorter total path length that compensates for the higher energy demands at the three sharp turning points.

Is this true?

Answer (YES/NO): NO